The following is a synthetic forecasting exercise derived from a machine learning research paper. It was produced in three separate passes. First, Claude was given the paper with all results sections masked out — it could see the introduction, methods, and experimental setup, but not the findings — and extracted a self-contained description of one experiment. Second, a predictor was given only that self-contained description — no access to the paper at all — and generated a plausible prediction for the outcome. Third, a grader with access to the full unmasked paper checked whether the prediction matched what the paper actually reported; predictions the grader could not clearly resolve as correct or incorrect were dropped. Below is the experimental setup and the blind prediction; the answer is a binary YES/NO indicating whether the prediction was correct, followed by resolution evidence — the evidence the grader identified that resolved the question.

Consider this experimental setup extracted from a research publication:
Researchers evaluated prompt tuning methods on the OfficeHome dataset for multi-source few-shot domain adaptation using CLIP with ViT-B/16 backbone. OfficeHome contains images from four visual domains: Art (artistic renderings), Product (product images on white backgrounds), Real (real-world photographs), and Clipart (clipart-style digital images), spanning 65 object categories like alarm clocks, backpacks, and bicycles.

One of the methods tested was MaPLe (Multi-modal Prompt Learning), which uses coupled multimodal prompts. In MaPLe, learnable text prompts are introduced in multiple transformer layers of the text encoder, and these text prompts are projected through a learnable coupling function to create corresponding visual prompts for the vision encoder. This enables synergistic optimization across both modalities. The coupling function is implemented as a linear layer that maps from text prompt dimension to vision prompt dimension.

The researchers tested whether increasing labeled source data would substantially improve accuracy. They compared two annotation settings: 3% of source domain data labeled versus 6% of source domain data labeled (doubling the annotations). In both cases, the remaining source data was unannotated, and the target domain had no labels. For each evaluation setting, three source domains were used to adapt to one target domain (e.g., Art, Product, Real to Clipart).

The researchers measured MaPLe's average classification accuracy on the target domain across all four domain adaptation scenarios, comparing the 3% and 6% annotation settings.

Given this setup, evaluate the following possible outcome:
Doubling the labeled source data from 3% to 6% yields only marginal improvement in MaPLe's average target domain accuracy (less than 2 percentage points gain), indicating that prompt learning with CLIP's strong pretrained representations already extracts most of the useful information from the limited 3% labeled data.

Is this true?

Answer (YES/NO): YES